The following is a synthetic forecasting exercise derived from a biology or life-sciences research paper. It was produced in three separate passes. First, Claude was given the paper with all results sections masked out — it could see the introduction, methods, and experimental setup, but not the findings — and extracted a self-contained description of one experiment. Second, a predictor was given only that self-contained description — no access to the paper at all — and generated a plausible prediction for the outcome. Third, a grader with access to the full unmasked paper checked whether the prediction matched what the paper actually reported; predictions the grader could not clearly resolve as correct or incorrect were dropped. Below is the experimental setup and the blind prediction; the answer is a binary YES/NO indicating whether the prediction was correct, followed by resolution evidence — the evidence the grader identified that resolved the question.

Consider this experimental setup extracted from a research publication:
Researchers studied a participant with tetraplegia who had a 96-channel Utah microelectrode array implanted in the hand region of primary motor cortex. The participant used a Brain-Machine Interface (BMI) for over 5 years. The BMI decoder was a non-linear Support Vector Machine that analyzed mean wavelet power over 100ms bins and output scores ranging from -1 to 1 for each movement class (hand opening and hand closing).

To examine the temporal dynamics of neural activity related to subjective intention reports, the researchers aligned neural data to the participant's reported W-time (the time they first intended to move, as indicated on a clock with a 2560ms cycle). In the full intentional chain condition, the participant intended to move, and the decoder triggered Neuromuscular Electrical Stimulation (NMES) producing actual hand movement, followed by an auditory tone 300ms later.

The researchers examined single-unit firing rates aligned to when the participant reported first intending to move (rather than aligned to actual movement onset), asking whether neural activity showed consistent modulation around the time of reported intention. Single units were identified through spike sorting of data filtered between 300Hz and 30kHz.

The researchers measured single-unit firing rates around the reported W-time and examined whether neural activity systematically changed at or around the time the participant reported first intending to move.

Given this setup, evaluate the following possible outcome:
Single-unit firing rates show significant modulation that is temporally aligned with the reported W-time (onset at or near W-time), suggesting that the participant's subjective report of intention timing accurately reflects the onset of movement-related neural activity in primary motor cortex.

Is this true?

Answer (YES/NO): YES